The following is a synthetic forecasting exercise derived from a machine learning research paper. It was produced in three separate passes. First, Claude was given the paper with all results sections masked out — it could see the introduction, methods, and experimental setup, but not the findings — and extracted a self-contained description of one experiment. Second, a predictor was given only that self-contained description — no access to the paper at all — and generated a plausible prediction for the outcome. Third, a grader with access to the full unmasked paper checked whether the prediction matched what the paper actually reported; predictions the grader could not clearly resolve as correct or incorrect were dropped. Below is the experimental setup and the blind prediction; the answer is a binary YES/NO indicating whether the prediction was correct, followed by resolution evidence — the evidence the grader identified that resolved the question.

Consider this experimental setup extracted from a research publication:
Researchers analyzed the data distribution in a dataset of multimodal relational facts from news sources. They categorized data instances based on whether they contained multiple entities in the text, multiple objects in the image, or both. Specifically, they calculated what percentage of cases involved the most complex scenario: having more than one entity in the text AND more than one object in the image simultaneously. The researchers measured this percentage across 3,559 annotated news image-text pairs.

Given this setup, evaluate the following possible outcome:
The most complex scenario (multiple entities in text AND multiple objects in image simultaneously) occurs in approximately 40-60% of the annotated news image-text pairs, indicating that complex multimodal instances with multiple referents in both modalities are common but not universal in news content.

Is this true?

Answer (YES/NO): NO